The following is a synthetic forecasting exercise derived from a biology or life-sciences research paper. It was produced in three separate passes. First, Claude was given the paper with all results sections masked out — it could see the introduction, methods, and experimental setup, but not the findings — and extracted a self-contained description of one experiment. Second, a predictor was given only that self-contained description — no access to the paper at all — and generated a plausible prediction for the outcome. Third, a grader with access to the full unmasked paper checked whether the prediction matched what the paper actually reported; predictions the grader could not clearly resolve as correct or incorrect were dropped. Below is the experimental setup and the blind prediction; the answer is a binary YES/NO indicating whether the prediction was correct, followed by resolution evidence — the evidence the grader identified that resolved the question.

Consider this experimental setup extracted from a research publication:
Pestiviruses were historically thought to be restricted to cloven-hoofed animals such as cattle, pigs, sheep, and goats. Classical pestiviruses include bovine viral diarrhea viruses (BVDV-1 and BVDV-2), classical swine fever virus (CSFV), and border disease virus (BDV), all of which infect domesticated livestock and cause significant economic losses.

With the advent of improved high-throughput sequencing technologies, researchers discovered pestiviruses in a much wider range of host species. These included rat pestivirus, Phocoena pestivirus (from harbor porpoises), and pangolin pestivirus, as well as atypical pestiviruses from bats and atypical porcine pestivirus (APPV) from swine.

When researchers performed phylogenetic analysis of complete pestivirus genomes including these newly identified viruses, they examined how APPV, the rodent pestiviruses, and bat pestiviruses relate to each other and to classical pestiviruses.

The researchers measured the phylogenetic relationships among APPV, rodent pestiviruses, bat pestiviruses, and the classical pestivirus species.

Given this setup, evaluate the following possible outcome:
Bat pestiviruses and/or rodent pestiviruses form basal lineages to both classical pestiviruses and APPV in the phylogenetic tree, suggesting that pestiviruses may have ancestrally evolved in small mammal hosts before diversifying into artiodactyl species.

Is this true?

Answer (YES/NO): NO